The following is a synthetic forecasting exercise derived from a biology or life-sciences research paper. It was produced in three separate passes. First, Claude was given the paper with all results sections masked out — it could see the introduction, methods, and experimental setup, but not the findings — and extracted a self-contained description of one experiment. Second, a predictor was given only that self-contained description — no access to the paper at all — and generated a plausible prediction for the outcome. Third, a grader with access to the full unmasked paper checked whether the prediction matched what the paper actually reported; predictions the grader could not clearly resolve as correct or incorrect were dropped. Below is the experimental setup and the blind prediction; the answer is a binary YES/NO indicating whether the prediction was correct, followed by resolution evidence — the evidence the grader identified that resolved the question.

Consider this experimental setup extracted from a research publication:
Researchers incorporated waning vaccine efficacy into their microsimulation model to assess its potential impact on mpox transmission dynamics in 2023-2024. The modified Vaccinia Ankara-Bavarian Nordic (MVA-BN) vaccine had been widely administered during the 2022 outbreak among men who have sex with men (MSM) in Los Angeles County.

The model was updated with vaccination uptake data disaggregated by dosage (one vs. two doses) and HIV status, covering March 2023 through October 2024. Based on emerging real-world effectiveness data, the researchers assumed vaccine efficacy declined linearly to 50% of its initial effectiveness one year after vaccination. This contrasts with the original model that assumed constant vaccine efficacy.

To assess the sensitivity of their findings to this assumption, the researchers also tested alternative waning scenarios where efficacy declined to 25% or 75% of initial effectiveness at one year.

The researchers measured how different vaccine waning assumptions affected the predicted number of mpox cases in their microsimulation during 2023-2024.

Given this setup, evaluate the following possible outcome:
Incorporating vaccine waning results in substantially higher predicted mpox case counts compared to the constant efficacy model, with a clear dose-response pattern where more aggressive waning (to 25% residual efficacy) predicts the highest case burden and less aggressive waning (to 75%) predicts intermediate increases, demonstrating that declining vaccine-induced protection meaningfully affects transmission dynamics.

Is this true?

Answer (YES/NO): NO